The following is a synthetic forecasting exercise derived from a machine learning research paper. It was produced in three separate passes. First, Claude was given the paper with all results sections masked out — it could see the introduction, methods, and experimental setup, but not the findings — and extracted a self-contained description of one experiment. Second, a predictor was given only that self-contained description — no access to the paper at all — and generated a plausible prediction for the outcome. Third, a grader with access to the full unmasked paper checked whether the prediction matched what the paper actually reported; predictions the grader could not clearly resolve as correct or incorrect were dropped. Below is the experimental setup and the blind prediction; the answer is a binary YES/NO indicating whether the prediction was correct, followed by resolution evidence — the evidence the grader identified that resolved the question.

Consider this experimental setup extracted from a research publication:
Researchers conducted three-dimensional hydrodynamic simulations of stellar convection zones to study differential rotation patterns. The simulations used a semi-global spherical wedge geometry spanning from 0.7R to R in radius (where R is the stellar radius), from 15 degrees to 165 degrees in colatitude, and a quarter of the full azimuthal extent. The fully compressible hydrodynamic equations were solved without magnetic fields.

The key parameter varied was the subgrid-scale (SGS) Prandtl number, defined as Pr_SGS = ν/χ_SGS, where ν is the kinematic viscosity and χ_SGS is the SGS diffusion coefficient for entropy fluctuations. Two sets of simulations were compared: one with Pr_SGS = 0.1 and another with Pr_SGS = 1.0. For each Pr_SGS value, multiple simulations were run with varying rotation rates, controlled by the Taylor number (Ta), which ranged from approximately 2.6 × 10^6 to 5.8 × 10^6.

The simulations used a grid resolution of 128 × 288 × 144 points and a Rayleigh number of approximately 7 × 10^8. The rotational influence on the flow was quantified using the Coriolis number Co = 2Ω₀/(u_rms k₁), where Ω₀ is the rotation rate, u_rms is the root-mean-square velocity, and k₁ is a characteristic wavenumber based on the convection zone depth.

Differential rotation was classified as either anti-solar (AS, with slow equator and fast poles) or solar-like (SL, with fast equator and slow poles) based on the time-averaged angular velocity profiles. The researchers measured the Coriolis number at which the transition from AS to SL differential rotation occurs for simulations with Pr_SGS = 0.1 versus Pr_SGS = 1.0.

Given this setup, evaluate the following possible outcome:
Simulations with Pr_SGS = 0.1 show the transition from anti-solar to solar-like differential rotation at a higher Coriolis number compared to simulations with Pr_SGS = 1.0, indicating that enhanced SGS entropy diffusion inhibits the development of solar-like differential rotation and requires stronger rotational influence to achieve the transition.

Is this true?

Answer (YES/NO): NO